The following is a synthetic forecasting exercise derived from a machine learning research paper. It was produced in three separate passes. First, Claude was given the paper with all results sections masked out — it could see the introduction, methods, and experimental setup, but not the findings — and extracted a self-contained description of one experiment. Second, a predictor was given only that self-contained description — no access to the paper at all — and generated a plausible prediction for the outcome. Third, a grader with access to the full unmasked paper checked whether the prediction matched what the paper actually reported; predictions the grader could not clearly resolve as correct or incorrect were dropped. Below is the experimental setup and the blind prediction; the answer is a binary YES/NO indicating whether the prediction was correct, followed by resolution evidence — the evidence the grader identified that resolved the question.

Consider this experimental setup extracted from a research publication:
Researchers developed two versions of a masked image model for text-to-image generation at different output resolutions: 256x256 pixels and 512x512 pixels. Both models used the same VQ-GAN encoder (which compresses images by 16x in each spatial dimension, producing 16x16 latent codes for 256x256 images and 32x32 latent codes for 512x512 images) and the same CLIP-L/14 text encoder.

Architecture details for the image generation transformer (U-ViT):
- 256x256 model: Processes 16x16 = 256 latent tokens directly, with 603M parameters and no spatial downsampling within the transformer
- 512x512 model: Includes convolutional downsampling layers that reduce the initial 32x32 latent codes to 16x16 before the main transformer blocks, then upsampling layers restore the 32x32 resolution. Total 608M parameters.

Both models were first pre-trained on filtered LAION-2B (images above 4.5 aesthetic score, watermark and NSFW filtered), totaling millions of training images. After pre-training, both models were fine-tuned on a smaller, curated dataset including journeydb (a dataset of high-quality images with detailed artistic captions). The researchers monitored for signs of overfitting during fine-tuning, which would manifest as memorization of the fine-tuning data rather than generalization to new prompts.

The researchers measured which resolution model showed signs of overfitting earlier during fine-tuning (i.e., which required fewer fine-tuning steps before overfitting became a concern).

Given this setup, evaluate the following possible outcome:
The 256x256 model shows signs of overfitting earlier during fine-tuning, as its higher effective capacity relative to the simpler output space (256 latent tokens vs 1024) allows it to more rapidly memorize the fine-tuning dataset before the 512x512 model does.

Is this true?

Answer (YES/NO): NO